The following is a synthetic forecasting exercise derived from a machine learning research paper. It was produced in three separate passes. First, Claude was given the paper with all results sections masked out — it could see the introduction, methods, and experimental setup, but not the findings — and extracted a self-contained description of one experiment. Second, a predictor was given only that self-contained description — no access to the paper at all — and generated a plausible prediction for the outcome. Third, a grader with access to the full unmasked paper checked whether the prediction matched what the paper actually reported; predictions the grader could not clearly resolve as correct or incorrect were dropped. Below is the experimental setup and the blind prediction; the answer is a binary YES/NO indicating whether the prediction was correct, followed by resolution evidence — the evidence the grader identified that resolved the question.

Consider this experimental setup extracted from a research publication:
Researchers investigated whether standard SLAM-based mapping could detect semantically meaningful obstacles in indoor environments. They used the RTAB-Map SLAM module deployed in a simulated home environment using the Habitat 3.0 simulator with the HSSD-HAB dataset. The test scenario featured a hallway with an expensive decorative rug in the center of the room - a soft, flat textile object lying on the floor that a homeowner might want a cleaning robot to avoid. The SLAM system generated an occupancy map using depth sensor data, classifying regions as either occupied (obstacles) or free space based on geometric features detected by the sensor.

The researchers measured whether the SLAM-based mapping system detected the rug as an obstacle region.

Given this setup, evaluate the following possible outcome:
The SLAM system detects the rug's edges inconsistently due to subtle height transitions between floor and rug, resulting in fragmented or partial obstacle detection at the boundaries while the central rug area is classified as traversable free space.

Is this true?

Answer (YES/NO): NO